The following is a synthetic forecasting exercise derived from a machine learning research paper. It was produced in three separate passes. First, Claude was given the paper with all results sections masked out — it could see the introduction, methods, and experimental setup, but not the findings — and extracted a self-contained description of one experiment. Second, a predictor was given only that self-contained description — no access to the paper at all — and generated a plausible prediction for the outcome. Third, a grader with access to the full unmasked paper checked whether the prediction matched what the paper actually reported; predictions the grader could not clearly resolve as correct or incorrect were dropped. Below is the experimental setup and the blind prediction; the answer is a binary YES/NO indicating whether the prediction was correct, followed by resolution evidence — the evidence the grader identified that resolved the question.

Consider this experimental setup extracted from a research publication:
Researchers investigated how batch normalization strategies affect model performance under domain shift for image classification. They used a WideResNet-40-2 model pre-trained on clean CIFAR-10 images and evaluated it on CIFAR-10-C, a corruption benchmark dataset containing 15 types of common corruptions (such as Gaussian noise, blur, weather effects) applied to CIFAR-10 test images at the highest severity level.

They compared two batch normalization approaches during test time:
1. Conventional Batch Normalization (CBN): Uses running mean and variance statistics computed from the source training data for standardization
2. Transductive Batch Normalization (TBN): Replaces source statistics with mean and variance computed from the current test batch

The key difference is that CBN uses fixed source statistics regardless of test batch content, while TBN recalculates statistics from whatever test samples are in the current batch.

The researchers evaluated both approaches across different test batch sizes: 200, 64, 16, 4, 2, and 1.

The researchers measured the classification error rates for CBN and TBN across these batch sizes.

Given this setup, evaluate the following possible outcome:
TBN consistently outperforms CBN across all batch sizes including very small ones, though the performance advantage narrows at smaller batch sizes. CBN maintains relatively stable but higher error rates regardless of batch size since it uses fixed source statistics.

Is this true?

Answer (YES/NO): NO